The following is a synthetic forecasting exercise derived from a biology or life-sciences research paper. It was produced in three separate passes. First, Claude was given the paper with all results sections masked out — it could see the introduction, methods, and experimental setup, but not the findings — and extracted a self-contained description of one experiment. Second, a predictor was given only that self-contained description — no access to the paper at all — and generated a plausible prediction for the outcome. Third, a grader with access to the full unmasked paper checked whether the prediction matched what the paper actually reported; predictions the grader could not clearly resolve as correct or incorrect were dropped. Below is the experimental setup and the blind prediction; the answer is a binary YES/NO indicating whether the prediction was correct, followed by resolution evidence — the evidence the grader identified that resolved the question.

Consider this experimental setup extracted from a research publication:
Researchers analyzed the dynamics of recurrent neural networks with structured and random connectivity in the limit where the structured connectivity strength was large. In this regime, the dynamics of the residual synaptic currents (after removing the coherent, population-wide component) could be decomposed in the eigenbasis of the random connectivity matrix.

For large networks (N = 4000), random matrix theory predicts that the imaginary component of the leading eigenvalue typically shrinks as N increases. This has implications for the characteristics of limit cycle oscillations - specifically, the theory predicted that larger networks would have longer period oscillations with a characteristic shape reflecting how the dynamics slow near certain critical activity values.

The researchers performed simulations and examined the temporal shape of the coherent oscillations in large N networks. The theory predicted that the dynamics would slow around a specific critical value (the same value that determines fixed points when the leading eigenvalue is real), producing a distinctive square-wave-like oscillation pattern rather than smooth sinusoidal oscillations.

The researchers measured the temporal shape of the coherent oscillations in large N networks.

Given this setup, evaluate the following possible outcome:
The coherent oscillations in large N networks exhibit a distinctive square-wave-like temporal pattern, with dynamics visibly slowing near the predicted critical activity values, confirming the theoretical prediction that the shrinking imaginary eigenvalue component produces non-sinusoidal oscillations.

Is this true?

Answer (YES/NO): YES